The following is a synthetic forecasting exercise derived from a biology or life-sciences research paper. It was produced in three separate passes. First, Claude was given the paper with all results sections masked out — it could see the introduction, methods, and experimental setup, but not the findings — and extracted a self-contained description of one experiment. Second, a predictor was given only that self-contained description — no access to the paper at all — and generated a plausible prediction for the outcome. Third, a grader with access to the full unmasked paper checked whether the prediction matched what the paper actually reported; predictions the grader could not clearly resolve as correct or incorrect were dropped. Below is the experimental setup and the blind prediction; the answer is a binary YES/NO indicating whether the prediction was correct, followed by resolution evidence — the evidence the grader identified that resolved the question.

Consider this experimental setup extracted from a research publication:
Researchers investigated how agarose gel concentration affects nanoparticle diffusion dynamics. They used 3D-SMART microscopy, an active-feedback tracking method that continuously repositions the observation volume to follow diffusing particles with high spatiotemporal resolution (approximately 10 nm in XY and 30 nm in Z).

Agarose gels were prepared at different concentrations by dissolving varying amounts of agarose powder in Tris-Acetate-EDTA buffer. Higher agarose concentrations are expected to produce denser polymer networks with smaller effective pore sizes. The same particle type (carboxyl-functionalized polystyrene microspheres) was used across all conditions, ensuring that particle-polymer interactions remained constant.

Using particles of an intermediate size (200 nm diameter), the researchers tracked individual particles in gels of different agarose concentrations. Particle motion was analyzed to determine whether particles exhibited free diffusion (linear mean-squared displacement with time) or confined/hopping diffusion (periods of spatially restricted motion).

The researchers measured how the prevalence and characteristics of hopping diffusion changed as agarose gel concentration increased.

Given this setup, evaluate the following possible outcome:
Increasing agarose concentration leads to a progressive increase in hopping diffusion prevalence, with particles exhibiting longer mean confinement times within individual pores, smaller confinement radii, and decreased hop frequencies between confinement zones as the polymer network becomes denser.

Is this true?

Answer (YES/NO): NO